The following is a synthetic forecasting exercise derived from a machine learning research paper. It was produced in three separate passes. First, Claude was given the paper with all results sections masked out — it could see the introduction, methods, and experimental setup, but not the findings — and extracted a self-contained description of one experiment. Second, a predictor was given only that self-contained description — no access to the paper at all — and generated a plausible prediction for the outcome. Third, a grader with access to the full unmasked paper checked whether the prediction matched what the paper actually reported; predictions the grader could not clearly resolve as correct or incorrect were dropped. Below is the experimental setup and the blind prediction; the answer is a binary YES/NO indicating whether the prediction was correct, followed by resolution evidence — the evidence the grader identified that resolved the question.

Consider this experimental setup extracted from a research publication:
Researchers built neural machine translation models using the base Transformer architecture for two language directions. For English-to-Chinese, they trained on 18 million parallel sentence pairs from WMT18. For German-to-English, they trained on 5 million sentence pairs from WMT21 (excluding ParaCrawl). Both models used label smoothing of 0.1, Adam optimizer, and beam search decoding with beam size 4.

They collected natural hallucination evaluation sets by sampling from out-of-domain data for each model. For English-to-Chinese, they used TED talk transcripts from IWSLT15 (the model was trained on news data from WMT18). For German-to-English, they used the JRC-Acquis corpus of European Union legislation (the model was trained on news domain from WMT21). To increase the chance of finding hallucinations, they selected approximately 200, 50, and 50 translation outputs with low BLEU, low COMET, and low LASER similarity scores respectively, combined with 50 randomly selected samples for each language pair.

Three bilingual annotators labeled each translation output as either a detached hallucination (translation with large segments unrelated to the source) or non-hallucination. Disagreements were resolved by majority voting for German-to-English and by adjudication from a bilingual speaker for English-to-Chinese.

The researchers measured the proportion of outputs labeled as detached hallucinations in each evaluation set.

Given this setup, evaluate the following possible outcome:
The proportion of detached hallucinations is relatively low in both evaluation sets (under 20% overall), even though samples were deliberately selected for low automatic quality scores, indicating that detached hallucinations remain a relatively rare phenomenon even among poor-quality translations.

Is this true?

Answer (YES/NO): NO